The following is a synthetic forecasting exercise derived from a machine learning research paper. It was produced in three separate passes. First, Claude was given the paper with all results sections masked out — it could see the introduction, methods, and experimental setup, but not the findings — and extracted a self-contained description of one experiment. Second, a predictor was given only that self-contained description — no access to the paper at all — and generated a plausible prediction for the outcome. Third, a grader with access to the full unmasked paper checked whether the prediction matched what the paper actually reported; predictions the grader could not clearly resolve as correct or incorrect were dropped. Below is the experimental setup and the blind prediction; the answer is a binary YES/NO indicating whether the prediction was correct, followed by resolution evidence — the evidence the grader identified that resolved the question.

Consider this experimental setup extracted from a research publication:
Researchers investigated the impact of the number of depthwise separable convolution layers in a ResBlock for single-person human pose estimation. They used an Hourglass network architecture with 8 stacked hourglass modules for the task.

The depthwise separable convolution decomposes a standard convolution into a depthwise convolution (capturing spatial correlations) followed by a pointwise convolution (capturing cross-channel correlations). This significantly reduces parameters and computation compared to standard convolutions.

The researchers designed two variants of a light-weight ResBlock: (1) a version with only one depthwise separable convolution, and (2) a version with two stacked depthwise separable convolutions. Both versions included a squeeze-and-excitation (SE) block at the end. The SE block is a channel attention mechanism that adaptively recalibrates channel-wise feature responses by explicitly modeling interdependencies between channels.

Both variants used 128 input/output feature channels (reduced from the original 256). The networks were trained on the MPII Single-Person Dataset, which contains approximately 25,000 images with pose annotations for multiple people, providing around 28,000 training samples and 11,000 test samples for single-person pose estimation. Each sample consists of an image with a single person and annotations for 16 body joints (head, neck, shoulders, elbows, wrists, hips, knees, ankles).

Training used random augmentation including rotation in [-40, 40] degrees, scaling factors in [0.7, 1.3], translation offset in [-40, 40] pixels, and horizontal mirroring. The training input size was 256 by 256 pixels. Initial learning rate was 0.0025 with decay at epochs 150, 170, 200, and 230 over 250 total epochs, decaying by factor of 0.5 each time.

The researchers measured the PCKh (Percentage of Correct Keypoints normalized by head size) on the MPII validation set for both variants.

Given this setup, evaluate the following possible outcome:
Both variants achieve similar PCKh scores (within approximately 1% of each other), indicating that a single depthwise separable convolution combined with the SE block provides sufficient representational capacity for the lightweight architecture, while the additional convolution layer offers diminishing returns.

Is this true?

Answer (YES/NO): NO